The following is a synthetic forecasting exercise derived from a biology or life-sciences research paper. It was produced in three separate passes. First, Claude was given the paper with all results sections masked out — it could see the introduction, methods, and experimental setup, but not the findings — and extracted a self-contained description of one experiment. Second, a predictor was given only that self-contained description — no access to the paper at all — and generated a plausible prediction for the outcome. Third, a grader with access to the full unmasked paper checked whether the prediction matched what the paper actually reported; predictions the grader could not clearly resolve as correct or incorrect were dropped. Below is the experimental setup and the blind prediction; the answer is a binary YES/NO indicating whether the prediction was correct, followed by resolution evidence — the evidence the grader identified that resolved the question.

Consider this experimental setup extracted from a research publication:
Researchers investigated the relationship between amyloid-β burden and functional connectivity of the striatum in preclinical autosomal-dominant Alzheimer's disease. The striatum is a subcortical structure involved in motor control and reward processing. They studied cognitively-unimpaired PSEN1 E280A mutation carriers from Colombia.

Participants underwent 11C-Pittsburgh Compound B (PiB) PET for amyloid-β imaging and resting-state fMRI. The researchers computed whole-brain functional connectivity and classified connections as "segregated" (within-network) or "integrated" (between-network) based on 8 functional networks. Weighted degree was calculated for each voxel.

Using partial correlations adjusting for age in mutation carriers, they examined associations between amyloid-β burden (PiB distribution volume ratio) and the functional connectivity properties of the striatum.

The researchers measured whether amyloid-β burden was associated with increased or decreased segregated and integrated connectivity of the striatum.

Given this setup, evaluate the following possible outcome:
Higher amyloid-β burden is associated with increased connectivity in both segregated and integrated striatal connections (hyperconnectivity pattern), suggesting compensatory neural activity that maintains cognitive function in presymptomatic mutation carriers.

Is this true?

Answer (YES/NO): YES